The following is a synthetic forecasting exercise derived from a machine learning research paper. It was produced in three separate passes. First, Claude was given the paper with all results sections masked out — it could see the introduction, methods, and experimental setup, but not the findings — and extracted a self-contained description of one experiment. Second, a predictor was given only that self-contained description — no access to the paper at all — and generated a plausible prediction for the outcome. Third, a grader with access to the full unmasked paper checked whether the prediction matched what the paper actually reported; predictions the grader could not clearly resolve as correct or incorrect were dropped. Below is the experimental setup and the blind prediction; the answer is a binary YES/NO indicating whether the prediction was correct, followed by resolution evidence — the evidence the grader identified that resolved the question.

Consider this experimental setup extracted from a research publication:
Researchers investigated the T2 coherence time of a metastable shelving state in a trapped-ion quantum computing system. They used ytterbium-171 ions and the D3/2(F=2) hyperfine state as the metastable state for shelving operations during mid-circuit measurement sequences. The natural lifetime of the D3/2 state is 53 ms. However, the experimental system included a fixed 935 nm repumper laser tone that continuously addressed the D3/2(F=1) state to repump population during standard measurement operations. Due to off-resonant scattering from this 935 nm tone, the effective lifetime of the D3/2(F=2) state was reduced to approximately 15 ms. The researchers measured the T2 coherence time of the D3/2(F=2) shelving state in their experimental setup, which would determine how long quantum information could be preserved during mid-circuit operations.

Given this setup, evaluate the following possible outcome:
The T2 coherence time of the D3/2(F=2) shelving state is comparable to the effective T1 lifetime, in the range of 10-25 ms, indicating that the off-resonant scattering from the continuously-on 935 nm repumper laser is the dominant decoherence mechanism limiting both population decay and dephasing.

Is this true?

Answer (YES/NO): YES